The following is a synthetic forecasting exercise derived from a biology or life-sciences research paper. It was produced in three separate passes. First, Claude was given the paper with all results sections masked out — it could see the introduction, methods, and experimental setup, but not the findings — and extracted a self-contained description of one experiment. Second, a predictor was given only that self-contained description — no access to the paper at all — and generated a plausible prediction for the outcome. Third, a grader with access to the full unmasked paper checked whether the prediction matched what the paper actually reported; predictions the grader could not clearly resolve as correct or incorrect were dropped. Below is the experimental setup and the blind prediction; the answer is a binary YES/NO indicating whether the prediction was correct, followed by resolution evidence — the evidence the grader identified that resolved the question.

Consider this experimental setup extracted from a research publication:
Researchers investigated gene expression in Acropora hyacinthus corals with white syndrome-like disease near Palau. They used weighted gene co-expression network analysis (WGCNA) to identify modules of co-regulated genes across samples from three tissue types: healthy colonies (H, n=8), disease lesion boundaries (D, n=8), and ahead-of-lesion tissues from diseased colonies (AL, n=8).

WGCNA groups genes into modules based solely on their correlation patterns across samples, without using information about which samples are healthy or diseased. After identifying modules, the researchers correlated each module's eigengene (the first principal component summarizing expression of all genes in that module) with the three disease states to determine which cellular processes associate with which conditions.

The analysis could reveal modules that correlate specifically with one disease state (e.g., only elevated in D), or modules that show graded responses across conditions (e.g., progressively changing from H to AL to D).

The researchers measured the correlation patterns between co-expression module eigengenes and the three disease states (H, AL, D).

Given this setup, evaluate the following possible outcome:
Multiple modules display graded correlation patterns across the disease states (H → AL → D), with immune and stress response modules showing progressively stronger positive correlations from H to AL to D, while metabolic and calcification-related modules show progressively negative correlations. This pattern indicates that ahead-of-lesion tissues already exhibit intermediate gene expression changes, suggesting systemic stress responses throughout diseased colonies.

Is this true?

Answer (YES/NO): NO